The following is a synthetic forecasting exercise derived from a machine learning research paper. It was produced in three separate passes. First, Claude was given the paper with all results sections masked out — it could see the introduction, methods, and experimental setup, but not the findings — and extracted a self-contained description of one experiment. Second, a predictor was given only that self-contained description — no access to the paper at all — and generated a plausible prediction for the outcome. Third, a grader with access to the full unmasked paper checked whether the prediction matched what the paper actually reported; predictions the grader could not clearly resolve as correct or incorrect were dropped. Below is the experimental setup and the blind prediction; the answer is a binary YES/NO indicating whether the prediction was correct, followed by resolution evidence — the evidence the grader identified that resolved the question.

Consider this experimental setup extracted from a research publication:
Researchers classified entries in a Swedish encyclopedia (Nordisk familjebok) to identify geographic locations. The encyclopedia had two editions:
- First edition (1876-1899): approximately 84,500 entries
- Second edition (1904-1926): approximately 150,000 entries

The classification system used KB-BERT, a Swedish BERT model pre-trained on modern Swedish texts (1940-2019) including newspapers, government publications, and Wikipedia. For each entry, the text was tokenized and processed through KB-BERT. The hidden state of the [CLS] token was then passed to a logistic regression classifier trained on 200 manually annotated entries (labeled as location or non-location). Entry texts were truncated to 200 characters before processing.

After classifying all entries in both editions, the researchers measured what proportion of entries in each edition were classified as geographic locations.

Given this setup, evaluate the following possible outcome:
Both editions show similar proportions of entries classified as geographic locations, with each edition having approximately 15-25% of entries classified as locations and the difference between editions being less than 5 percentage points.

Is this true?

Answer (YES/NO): YES